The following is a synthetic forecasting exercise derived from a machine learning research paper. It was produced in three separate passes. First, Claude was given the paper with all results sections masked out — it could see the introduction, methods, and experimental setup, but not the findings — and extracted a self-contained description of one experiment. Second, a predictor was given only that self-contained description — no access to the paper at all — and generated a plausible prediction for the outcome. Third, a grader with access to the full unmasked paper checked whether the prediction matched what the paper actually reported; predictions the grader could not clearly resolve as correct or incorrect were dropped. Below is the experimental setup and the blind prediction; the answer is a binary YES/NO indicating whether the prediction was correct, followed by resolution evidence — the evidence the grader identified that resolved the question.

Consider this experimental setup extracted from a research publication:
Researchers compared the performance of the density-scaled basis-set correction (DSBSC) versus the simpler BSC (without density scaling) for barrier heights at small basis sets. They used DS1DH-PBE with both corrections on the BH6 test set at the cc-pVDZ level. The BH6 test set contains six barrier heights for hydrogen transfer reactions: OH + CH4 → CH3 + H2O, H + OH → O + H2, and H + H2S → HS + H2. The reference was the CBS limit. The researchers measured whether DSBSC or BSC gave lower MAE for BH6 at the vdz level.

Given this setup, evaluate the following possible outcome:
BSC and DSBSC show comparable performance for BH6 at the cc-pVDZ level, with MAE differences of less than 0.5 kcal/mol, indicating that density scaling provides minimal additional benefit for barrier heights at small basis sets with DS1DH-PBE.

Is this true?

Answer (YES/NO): NO